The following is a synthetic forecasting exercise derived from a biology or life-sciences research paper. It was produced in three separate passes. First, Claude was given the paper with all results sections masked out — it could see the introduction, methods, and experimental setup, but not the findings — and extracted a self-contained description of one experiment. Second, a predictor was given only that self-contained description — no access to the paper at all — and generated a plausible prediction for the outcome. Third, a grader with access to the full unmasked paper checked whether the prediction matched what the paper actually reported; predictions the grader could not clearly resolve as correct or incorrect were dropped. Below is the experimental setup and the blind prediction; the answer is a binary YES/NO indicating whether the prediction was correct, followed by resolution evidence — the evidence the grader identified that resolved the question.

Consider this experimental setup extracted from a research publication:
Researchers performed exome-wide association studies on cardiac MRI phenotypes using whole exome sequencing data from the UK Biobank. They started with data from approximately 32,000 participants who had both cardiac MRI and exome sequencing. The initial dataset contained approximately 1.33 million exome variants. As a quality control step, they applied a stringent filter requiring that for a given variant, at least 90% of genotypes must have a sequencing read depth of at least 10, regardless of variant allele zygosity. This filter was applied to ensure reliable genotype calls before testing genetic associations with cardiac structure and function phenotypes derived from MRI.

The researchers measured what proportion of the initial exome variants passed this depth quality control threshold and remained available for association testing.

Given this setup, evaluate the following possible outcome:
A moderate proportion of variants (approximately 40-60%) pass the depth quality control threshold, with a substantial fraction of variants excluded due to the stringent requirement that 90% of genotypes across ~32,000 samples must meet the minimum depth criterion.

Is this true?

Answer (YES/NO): NO